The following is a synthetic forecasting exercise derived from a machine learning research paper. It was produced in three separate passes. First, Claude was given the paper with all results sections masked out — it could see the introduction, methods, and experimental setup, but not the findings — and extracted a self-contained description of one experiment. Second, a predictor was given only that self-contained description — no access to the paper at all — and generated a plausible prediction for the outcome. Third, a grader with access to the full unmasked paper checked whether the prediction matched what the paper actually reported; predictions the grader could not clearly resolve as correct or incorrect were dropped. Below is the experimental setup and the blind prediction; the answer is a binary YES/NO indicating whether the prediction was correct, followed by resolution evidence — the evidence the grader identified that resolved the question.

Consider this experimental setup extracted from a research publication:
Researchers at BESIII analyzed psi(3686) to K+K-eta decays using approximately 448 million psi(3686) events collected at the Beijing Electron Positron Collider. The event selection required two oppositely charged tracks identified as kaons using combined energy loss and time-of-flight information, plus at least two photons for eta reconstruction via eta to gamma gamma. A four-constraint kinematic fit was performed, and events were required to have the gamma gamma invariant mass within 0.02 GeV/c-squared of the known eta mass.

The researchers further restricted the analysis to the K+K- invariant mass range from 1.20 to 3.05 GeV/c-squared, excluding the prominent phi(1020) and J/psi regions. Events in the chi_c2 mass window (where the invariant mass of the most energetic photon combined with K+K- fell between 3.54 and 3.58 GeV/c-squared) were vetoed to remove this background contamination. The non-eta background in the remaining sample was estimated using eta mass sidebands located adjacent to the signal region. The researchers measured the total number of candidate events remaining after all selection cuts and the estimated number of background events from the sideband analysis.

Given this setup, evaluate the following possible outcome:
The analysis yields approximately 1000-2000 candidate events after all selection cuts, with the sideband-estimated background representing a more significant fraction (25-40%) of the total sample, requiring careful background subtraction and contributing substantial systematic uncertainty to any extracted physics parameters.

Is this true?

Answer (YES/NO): NO